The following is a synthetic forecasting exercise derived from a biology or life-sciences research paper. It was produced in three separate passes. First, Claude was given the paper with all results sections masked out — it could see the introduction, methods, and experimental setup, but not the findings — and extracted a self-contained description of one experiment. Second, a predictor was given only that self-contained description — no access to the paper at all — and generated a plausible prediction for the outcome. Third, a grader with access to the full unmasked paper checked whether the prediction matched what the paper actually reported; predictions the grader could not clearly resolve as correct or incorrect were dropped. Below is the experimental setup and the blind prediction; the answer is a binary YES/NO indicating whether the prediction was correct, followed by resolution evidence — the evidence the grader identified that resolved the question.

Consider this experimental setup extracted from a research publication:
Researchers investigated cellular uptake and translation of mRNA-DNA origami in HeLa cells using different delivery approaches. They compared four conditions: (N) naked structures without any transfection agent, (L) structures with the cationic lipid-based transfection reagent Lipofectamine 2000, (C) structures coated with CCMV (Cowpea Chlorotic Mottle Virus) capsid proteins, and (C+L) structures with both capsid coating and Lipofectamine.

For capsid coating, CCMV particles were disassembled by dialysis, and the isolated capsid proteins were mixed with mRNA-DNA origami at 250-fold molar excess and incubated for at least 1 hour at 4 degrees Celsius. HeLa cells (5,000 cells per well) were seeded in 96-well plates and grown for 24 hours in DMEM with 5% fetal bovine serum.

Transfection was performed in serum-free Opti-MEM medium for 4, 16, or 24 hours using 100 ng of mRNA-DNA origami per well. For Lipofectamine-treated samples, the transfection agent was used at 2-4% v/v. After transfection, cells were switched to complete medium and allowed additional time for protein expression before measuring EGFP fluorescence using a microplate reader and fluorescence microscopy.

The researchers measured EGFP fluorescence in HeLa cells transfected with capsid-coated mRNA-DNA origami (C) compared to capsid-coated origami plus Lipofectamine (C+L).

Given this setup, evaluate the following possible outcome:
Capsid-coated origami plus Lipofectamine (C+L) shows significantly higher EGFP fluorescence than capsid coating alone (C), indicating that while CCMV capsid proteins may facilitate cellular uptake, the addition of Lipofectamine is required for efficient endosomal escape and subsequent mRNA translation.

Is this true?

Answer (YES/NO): YES